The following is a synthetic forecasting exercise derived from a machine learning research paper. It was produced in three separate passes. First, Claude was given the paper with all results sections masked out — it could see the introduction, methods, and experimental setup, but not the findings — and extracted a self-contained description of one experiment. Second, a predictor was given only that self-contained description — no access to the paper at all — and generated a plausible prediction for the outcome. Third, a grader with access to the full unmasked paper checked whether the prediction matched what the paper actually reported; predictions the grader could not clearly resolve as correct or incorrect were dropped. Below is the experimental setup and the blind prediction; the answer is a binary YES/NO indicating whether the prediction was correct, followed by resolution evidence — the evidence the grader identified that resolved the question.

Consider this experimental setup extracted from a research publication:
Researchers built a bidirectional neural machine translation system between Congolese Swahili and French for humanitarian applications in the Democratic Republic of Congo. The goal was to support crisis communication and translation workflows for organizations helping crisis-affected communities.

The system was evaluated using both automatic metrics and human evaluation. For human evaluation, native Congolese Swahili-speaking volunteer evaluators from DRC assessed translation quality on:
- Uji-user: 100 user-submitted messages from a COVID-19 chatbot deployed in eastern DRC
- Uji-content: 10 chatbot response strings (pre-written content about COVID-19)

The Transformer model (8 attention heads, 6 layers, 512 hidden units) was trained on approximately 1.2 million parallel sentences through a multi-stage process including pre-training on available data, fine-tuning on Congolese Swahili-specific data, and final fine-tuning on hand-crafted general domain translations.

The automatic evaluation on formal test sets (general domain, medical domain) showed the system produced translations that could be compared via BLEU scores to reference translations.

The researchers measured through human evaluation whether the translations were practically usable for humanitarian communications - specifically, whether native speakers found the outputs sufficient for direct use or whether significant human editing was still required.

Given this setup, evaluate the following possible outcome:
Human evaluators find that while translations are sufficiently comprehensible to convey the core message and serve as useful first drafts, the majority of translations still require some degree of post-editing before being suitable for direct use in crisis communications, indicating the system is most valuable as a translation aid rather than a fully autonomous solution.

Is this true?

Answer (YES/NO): YES